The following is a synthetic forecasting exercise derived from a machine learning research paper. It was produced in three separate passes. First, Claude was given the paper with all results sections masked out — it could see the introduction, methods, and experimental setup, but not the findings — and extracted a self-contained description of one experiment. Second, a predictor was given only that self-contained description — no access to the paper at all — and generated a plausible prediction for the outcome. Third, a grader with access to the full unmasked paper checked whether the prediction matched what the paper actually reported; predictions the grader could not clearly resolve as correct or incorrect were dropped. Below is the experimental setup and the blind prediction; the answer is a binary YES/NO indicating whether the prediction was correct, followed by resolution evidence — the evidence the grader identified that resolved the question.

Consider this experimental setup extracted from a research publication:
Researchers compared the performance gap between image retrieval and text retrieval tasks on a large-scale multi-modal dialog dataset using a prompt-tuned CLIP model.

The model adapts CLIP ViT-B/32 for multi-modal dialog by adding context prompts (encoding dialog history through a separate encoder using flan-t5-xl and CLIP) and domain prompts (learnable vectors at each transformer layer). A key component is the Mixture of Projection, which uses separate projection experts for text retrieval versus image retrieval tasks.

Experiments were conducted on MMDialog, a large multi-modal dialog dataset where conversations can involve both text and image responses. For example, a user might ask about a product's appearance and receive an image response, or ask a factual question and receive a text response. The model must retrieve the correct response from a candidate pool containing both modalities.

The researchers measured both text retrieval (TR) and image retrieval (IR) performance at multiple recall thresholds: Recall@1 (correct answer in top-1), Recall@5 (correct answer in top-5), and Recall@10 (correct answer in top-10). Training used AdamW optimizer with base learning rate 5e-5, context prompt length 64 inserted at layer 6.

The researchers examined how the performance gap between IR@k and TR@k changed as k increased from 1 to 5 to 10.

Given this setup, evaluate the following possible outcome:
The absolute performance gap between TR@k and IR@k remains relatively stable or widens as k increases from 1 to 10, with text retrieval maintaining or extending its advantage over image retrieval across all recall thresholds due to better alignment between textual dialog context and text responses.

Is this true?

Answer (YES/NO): NO